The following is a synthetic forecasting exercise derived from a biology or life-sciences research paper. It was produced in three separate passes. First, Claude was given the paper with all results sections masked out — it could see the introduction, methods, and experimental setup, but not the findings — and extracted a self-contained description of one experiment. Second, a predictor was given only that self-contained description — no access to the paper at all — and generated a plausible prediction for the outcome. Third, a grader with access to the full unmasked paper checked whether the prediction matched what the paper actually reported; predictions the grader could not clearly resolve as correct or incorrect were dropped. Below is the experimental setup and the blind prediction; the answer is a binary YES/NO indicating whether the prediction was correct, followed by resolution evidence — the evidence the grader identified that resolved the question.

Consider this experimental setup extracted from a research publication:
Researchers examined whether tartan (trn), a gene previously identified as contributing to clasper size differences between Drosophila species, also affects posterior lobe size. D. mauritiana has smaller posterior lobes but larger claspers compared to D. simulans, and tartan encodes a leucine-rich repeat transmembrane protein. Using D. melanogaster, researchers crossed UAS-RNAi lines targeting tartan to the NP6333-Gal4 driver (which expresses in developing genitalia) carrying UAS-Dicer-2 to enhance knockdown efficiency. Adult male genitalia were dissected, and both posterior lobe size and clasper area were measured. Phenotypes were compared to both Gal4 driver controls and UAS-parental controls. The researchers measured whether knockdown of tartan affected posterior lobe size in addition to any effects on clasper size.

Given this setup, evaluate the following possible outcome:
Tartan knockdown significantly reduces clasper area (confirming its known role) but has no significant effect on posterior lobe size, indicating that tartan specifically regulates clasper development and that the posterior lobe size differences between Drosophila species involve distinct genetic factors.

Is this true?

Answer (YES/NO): YES